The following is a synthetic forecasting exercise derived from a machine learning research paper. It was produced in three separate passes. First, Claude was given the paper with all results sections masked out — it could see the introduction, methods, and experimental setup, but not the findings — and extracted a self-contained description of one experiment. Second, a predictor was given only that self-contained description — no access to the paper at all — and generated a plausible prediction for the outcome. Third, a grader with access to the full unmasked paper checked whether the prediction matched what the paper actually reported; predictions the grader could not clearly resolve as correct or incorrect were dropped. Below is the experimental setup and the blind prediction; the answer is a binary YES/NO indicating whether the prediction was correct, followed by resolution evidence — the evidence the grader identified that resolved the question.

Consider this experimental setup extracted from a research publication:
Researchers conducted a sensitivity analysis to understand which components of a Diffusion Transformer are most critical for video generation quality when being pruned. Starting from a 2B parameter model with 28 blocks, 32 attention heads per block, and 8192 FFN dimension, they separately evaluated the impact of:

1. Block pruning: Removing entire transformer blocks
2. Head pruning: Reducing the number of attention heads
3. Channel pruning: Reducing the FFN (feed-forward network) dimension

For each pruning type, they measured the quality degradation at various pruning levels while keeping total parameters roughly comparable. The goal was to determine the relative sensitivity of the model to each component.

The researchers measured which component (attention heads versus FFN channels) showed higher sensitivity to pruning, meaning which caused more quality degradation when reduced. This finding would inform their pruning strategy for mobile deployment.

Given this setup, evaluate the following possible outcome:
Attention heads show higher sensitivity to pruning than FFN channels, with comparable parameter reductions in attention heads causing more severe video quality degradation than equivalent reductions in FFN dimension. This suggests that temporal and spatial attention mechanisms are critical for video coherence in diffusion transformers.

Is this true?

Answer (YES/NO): NO